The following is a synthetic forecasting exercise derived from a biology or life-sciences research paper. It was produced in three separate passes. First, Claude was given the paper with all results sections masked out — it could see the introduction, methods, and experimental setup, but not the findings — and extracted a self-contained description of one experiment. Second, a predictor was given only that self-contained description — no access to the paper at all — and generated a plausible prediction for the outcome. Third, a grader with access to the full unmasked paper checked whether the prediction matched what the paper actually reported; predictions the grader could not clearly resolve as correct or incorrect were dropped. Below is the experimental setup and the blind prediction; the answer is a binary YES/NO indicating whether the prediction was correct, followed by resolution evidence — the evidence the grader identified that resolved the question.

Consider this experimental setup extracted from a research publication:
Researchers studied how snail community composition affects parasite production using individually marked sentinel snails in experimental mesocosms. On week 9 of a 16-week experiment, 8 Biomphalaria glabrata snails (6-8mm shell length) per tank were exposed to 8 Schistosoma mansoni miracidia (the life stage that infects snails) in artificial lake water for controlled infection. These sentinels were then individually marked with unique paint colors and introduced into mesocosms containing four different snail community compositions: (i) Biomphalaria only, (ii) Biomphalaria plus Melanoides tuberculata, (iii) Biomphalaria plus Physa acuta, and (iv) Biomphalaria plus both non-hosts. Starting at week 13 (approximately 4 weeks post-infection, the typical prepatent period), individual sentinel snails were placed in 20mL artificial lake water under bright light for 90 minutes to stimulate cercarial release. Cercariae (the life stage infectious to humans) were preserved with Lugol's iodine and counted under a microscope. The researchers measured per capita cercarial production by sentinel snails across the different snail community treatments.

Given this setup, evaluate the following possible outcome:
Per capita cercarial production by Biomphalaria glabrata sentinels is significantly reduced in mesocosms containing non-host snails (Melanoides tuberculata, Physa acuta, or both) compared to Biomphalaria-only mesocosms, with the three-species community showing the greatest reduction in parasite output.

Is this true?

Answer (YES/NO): NO